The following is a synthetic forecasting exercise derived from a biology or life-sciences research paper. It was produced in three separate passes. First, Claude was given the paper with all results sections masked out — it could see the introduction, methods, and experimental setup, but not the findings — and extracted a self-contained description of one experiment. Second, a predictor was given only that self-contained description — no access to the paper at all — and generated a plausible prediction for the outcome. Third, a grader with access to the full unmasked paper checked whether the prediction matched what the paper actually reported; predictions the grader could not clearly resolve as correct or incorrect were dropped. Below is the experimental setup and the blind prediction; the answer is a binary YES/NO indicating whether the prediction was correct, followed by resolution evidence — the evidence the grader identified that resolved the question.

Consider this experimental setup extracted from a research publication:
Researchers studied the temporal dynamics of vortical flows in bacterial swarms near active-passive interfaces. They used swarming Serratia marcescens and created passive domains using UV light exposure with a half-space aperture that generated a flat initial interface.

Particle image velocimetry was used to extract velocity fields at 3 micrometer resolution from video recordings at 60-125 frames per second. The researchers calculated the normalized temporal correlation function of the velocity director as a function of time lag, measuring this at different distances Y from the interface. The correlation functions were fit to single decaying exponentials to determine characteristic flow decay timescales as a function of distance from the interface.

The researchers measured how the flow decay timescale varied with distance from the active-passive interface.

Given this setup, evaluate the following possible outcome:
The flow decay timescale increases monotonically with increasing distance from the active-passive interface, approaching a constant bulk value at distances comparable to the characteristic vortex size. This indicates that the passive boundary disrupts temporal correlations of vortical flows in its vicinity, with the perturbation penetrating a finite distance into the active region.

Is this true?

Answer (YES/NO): NO